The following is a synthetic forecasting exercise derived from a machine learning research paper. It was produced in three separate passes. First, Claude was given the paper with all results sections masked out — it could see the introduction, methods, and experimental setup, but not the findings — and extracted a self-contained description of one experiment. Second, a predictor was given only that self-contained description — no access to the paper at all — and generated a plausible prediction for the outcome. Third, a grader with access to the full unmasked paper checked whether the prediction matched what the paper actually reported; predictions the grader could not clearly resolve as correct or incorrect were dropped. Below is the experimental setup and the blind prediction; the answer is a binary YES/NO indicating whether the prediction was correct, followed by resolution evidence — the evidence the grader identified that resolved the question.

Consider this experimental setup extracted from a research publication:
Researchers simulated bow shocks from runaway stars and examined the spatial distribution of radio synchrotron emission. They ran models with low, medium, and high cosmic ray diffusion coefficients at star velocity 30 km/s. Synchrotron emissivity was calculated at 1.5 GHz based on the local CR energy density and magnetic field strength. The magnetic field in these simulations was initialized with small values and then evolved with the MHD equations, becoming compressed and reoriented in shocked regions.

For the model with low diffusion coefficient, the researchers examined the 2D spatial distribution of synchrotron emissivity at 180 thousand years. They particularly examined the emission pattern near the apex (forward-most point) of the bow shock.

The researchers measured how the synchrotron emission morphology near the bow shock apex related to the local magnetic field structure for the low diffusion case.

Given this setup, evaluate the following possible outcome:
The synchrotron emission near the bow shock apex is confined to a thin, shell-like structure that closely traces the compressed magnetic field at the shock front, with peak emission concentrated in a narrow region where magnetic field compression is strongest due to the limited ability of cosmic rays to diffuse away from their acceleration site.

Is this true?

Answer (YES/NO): NO